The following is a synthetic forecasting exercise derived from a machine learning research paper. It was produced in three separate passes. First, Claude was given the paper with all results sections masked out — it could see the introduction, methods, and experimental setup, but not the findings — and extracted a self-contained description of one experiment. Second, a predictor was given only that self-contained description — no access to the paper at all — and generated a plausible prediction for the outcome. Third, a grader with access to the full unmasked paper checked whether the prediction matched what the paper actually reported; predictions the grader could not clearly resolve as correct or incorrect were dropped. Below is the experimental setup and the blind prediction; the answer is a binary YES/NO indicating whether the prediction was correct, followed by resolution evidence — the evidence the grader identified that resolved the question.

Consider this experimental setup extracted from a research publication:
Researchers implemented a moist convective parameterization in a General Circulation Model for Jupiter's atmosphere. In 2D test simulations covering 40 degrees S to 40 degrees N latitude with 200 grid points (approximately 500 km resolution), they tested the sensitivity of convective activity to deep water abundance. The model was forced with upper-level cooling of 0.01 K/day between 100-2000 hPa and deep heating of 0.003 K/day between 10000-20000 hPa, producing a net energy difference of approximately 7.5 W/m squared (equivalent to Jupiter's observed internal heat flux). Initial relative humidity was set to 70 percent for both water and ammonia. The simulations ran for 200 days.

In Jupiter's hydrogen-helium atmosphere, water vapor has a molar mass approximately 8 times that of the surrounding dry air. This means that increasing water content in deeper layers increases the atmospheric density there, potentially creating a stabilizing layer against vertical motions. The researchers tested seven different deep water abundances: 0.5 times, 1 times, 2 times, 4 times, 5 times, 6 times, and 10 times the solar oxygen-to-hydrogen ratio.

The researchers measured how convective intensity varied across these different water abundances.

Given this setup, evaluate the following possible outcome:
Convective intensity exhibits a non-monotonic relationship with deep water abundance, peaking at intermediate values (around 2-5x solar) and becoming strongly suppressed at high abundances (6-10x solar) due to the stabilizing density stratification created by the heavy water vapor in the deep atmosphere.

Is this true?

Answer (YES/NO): NO